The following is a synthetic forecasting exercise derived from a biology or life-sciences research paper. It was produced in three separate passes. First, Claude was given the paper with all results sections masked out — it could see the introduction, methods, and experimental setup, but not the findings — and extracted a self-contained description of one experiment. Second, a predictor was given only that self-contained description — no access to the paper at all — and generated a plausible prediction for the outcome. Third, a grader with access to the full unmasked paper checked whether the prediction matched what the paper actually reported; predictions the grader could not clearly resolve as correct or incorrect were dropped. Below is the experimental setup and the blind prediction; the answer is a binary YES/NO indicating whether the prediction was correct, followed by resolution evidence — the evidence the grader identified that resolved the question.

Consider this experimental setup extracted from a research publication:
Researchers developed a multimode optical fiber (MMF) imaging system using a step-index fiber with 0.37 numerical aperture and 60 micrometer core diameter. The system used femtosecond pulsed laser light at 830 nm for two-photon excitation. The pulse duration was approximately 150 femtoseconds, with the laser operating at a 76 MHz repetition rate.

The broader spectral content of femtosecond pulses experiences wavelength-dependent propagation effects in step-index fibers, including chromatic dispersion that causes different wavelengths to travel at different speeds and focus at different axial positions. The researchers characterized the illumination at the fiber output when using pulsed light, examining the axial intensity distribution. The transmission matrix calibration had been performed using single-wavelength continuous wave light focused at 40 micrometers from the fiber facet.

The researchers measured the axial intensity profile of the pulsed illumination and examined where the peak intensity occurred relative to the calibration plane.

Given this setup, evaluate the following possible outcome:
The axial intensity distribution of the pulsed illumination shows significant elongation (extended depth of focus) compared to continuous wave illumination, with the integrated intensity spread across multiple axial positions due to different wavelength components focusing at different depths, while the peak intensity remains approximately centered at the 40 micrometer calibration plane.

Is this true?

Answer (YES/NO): YES